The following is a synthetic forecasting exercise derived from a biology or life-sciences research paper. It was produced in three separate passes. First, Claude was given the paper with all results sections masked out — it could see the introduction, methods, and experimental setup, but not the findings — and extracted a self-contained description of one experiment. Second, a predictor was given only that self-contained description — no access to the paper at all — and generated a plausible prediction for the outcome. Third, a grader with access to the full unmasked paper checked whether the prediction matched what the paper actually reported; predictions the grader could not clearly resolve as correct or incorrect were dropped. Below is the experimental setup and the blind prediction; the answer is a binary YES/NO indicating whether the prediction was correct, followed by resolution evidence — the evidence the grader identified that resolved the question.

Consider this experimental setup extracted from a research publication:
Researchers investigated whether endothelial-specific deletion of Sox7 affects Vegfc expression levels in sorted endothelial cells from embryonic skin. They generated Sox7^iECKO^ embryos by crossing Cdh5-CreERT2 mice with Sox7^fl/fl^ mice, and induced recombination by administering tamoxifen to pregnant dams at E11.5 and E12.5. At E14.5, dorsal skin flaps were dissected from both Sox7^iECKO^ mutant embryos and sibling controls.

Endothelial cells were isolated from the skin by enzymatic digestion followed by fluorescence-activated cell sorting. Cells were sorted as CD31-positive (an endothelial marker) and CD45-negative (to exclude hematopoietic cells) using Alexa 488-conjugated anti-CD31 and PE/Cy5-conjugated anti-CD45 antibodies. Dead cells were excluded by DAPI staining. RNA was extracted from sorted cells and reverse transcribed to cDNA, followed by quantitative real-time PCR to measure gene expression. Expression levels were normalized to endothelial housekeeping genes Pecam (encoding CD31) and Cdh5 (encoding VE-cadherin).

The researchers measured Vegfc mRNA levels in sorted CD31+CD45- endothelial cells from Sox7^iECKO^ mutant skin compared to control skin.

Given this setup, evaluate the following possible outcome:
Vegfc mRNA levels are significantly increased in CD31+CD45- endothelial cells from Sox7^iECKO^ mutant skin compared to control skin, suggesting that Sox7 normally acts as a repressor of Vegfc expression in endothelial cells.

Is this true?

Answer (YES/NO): YES